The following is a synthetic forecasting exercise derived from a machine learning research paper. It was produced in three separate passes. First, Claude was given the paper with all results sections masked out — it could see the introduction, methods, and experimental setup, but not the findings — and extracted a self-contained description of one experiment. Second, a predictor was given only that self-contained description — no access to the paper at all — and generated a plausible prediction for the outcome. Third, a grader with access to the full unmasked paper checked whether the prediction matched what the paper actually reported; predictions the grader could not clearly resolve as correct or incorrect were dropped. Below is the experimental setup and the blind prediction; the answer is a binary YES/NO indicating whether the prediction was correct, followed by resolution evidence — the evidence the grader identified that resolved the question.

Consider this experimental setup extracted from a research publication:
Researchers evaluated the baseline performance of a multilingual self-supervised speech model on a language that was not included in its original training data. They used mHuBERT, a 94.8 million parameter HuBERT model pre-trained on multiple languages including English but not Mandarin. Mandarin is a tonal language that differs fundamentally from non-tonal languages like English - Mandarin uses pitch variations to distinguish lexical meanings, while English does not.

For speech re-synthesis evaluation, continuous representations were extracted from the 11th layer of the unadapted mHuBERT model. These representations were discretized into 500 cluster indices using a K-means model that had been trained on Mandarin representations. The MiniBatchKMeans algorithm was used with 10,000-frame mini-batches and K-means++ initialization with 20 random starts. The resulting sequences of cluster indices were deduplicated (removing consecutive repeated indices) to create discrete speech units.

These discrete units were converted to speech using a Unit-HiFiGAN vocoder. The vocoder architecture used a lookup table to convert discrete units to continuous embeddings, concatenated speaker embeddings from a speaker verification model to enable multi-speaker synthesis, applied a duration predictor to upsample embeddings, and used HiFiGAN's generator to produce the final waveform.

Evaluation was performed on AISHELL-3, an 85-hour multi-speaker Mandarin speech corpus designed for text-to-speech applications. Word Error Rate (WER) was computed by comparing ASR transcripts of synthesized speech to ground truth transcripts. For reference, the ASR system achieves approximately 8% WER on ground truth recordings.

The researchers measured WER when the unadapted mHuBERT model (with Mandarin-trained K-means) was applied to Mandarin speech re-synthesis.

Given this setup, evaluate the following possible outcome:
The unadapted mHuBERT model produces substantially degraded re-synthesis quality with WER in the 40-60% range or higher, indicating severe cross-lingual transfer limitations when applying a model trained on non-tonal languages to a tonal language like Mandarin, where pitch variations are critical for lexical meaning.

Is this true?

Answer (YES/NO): YES